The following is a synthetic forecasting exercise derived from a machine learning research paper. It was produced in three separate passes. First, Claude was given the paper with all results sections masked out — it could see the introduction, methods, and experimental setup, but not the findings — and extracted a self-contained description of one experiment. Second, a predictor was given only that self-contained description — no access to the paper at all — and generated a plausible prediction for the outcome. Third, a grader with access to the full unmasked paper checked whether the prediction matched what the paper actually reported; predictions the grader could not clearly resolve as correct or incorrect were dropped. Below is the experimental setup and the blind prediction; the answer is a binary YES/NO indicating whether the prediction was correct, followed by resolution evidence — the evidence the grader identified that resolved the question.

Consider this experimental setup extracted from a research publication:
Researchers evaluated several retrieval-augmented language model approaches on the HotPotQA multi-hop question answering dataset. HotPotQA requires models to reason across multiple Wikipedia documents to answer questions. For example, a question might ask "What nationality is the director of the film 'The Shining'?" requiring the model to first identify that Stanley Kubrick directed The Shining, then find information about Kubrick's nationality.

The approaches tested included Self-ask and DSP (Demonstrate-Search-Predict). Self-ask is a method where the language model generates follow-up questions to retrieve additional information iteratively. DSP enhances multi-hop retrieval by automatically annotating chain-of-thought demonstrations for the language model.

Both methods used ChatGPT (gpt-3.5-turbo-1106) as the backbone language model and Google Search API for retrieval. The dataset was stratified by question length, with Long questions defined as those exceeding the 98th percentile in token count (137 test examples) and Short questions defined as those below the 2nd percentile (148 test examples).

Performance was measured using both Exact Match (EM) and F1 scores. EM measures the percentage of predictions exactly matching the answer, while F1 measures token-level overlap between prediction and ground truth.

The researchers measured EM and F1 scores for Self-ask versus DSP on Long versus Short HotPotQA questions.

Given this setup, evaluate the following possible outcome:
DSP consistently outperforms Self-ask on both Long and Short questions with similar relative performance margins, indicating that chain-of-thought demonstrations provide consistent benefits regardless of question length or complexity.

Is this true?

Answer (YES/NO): NO